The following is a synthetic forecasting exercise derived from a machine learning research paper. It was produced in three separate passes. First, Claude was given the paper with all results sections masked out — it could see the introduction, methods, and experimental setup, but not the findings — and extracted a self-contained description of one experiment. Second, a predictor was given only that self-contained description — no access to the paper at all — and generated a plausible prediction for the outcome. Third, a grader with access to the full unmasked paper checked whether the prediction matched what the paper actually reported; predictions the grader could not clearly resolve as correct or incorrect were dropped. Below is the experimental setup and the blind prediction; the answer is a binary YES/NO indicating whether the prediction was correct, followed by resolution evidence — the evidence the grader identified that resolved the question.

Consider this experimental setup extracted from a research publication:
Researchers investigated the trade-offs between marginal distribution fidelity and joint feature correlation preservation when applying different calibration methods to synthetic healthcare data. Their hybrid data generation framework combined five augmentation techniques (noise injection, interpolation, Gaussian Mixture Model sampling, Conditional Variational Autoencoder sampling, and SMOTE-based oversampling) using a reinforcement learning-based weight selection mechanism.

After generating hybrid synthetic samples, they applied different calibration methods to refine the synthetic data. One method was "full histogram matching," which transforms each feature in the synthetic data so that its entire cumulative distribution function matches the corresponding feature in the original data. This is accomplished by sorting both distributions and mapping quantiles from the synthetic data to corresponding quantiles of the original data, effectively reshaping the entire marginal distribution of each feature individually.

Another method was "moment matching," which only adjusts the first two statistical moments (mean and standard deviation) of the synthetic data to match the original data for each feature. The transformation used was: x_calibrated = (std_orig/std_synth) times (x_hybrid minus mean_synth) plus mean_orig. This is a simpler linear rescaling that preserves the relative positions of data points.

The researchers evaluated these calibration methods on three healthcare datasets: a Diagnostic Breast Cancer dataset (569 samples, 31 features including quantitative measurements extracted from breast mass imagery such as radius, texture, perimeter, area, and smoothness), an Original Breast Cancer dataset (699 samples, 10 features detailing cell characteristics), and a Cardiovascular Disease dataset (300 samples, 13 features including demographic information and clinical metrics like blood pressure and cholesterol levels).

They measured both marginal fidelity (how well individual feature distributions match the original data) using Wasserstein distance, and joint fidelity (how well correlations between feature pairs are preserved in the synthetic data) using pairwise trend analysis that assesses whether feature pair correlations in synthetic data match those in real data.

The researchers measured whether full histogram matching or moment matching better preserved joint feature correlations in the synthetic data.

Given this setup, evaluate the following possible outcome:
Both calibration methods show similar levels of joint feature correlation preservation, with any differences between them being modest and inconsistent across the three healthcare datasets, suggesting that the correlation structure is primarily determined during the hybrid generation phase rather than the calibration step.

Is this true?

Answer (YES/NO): NO